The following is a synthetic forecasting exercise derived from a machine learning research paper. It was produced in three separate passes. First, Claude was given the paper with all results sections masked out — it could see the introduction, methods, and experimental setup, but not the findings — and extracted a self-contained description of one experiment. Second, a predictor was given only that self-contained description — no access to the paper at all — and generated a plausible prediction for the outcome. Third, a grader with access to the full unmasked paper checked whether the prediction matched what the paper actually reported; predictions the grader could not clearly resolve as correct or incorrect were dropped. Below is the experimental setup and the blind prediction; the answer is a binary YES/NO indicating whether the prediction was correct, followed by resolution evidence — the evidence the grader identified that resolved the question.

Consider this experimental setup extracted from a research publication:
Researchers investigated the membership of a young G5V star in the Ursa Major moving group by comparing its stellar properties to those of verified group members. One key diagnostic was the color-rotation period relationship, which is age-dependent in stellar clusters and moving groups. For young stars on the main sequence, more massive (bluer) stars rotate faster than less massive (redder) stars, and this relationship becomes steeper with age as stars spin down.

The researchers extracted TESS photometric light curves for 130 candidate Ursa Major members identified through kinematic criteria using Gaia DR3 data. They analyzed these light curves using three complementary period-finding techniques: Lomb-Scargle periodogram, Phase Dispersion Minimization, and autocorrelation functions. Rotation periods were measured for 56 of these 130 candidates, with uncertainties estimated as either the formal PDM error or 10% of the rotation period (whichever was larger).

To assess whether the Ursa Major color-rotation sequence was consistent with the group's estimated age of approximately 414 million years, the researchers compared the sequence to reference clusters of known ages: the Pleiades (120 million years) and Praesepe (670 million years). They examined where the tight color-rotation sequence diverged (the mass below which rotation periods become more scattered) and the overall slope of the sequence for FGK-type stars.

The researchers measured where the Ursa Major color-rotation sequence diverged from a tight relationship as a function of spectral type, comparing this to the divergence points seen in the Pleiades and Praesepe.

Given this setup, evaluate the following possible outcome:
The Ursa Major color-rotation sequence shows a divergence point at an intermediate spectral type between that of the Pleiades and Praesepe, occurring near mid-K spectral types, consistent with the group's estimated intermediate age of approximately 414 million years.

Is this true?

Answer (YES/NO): NO